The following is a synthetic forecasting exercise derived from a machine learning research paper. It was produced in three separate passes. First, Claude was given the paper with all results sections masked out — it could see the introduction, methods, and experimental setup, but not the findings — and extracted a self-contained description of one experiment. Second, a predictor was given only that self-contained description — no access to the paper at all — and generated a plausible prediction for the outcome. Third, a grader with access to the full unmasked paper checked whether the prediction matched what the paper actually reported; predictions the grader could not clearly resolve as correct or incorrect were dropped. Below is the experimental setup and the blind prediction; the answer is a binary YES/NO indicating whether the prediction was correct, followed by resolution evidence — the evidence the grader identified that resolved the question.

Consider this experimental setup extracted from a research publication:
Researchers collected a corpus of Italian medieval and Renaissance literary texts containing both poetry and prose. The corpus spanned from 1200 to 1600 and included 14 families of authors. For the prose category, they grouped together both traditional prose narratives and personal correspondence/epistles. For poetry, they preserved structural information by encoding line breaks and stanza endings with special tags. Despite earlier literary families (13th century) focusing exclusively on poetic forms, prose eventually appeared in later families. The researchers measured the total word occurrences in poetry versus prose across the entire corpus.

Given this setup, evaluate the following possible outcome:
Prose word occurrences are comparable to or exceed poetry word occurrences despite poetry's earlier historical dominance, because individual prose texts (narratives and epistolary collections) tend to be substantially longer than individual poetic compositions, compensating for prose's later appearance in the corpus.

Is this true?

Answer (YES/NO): YES